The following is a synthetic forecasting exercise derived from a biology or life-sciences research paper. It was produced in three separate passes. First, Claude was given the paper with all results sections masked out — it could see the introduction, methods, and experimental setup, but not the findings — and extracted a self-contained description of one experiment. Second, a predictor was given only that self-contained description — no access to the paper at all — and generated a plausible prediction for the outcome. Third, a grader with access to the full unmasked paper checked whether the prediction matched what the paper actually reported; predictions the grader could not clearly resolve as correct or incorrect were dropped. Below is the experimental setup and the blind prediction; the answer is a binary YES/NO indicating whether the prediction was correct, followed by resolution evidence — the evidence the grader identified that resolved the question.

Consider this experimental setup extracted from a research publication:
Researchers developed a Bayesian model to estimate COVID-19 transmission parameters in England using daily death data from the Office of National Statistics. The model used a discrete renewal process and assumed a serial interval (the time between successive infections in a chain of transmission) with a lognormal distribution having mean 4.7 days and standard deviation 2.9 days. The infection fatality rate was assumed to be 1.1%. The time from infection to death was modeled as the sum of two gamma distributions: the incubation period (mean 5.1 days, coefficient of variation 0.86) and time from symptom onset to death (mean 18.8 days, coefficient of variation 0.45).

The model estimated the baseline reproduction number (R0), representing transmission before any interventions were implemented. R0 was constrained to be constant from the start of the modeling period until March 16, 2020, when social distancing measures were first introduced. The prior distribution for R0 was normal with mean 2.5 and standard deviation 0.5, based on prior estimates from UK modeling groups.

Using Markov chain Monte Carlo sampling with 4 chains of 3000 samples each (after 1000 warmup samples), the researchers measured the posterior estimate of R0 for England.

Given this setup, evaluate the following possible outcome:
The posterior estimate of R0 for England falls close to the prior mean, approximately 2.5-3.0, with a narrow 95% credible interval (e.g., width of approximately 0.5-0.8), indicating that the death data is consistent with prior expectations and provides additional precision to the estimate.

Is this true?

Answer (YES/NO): NO